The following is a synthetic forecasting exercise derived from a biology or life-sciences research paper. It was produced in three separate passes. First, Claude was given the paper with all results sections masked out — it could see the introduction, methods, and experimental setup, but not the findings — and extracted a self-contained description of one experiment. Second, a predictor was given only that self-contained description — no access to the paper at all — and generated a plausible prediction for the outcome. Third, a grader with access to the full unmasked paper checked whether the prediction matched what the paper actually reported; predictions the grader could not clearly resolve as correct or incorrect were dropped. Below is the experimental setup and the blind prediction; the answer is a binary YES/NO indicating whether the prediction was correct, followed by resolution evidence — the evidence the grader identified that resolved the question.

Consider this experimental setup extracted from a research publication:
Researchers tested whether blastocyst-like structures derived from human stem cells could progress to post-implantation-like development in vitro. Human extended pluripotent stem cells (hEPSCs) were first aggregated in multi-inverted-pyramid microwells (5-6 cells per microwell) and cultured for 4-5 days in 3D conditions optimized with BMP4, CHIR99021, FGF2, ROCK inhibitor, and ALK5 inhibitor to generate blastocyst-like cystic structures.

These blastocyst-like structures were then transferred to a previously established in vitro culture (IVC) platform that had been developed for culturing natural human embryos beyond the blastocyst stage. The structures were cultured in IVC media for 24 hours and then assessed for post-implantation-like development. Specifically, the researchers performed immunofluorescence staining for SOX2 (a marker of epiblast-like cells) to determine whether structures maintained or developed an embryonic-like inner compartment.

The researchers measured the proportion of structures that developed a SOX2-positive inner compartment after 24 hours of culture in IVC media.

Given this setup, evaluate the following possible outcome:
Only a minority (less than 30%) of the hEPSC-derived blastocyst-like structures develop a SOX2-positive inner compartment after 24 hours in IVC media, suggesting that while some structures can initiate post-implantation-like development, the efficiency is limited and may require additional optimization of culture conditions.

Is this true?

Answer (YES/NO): NO